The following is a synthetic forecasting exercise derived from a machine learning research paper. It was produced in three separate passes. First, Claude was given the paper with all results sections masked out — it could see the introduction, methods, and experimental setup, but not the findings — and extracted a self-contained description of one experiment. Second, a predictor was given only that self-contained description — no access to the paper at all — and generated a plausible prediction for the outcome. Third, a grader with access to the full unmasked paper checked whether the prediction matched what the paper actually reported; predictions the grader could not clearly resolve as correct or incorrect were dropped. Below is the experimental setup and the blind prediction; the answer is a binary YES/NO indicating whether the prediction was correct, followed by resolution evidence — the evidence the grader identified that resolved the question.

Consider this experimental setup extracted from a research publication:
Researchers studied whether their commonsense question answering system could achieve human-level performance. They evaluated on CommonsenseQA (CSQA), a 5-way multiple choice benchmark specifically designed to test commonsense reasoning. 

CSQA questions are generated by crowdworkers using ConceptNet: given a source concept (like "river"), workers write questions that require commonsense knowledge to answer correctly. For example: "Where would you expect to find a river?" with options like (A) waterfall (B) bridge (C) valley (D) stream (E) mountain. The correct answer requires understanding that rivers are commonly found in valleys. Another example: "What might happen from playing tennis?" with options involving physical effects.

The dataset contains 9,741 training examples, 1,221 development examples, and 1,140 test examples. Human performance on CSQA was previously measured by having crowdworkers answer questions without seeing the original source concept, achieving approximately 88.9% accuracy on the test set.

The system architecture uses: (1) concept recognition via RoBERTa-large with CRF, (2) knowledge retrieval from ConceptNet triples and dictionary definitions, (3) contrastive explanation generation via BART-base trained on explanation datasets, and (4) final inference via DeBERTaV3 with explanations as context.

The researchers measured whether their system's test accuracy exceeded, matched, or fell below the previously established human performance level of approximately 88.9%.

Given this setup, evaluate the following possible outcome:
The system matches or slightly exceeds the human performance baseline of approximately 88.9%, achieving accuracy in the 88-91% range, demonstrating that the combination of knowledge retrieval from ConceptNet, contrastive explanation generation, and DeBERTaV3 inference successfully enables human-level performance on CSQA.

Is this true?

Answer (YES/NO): YES